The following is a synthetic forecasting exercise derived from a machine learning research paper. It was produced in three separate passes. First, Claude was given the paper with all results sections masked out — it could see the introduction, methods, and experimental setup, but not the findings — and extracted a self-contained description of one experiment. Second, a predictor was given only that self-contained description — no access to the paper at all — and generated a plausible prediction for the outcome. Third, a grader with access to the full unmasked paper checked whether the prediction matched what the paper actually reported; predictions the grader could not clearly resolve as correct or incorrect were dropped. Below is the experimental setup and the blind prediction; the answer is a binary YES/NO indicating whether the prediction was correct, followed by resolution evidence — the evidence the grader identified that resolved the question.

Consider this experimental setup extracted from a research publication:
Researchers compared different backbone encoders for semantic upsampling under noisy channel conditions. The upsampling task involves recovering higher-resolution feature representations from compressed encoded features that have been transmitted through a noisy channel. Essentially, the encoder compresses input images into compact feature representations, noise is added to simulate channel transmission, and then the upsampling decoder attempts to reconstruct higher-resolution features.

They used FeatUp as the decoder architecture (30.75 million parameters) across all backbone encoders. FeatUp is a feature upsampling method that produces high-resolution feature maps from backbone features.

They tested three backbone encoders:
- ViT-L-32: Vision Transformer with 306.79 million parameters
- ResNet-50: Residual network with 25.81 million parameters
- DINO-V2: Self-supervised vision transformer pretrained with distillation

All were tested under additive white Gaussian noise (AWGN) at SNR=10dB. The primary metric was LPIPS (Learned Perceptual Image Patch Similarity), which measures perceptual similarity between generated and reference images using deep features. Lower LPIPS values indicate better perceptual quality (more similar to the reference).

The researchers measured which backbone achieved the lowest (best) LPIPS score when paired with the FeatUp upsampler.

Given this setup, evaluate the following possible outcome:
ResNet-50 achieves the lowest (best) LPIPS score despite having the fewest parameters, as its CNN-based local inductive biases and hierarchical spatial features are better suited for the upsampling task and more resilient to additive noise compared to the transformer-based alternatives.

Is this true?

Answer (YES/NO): YES